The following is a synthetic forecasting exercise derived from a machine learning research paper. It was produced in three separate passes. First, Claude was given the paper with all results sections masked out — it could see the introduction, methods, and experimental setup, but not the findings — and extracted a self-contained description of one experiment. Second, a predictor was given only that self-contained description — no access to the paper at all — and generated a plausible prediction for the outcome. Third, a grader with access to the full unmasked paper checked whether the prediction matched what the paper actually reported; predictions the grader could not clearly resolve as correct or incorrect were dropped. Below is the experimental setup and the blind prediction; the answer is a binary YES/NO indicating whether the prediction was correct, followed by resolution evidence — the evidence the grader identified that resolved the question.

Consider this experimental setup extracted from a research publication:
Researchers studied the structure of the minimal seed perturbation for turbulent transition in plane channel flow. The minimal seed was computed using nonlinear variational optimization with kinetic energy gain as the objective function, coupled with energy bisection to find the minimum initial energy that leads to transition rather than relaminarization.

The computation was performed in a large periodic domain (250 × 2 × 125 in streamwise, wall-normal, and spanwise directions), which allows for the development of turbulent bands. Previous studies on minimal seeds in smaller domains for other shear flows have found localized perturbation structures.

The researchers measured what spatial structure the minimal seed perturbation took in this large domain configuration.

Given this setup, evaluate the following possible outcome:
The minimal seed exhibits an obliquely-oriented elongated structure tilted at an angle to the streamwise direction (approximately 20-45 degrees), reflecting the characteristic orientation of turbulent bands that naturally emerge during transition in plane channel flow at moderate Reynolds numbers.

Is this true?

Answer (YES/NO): NO